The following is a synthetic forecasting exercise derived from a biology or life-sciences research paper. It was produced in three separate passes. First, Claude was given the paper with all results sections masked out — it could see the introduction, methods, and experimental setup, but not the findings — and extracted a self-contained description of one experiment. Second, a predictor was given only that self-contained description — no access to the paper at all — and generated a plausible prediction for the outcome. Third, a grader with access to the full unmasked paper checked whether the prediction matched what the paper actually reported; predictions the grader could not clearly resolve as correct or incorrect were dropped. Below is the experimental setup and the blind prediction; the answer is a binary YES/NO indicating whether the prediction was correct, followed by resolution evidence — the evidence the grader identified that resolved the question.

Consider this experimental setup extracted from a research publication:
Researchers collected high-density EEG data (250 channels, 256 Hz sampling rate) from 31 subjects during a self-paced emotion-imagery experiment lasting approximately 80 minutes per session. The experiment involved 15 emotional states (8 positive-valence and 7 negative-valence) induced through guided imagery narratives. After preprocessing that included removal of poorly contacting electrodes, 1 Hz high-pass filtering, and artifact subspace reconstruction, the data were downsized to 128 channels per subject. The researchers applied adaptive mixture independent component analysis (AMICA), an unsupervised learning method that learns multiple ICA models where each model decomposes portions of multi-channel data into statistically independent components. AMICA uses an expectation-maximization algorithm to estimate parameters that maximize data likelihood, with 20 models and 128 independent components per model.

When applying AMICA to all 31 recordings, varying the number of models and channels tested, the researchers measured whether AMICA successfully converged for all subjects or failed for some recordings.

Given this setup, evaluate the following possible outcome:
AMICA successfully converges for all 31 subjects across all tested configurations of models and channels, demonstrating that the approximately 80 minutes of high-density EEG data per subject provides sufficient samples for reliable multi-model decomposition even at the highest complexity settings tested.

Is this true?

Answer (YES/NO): NO